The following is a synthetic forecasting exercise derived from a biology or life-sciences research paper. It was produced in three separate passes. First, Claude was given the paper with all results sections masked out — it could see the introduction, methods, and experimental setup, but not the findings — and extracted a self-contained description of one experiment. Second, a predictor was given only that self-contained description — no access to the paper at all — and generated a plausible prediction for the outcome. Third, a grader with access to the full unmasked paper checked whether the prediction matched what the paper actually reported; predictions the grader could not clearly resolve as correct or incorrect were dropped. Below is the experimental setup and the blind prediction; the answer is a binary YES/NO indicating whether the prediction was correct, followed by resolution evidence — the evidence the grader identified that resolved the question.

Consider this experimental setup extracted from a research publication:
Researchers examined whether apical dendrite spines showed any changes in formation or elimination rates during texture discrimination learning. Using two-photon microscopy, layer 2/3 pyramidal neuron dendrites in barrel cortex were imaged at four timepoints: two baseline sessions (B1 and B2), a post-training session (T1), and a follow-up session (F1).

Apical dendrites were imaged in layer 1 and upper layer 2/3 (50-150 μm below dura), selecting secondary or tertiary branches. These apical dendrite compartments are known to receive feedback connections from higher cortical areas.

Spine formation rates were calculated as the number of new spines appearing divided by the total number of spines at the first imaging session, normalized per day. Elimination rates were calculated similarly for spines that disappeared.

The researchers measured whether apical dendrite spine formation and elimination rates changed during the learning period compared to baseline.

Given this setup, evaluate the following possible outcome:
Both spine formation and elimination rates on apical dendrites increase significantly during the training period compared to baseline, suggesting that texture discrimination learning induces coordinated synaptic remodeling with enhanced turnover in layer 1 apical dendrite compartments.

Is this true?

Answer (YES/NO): NO